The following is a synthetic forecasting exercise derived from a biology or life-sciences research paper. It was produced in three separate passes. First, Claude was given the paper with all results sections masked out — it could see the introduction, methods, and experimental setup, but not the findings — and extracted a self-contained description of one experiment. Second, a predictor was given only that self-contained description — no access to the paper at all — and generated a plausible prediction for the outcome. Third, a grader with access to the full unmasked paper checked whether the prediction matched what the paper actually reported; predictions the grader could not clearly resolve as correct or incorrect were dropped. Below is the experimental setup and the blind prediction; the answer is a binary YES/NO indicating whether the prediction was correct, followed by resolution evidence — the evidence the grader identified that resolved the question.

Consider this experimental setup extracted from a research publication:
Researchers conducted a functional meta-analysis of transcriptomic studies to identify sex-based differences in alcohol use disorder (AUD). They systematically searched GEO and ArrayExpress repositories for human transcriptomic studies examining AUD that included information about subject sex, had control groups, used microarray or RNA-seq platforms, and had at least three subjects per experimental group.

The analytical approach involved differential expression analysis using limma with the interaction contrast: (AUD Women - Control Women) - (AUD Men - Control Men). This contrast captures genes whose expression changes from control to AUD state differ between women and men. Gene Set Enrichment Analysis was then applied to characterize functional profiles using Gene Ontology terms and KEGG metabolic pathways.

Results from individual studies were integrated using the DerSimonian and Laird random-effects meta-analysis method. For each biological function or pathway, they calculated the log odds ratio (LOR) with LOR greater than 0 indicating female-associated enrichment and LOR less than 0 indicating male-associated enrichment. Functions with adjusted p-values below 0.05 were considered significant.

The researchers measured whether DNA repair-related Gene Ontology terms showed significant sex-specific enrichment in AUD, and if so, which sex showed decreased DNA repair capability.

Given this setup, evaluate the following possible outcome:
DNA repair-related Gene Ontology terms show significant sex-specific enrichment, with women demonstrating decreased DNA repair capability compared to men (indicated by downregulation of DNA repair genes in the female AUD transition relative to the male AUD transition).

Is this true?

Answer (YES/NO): NO